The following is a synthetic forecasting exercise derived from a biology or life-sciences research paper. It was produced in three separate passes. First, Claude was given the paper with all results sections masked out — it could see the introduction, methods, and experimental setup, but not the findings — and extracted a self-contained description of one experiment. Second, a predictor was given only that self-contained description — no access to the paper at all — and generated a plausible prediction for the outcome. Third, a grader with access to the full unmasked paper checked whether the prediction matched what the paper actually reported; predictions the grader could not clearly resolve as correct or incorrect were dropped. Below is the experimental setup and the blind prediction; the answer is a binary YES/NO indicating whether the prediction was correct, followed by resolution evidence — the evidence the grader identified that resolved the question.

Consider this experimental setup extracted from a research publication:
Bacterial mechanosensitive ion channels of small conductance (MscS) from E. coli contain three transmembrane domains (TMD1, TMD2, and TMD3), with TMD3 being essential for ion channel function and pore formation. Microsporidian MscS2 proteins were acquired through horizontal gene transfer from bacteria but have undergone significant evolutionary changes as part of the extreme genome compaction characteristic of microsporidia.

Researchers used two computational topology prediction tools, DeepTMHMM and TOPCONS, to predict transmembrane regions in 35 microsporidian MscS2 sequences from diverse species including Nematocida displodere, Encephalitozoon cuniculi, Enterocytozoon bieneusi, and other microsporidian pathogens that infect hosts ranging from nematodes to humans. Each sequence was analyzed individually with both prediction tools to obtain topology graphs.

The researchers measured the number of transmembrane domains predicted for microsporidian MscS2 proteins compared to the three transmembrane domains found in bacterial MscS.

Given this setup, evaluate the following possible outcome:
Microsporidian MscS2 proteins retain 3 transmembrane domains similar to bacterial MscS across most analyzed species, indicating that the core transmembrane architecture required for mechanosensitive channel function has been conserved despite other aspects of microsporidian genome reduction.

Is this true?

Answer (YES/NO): NO